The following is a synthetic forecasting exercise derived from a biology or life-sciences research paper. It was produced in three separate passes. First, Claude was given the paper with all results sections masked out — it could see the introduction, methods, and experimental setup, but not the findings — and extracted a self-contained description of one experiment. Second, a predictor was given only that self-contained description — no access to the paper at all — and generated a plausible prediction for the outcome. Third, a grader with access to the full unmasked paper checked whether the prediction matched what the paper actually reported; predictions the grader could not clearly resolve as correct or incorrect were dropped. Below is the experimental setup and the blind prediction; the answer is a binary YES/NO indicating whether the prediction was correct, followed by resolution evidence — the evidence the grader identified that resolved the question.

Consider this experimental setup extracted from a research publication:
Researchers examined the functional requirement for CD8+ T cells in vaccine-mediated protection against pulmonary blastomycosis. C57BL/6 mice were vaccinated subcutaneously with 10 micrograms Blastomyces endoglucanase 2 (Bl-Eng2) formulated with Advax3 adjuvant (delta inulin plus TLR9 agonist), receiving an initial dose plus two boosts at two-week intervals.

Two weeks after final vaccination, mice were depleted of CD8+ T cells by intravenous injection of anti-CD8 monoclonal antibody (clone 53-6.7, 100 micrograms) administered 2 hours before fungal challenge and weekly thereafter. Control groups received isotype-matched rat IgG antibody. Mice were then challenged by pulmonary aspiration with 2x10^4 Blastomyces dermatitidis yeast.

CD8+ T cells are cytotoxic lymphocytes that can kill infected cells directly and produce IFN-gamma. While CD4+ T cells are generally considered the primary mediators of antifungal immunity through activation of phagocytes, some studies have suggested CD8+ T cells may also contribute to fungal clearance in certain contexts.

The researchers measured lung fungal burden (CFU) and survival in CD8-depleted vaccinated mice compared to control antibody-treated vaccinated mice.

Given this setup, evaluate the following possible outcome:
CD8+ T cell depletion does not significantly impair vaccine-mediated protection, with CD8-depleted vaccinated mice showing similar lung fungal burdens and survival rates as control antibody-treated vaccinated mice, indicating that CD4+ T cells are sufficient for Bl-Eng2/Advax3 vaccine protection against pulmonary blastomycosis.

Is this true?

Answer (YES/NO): NO